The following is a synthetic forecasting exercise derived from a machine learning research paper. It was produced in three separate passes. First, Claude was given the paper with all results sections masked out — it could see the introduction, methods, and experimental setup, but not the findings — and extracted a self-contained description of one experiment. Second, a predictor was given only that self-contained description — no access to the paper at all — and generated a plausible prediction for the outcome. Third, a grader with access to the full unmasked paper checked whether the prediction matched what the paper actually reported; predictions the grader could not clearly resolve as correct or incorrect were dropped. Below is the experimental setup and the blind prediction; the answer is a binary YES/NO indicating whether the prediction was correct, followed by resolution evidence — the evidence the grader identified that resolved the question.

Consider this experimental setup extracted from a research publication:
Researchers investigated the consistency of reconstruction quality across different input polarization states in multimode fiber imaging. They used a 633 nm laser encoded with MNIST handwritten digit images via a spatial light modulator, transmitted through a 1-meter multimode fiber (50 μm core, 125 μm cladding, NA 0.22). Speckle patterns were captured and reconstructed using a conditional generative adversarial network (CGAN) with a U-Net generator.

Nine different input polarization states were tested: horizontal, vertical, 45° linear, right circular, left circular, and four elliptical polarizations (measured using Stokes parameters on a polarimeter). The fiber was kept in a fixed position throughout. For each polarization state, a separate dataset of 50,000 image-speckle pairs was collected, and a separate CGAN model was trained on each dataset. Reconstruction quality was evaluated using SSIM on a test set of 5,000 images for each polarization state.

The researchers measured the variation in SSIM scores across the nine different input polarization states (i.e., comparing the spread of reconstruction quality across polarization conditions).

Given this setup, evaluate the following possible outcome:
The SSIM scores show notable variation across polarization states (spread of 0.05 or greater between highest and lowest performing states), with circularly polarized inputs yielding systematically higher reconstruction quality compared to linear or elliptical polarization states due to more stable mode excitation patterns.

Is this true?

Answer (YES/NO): NO